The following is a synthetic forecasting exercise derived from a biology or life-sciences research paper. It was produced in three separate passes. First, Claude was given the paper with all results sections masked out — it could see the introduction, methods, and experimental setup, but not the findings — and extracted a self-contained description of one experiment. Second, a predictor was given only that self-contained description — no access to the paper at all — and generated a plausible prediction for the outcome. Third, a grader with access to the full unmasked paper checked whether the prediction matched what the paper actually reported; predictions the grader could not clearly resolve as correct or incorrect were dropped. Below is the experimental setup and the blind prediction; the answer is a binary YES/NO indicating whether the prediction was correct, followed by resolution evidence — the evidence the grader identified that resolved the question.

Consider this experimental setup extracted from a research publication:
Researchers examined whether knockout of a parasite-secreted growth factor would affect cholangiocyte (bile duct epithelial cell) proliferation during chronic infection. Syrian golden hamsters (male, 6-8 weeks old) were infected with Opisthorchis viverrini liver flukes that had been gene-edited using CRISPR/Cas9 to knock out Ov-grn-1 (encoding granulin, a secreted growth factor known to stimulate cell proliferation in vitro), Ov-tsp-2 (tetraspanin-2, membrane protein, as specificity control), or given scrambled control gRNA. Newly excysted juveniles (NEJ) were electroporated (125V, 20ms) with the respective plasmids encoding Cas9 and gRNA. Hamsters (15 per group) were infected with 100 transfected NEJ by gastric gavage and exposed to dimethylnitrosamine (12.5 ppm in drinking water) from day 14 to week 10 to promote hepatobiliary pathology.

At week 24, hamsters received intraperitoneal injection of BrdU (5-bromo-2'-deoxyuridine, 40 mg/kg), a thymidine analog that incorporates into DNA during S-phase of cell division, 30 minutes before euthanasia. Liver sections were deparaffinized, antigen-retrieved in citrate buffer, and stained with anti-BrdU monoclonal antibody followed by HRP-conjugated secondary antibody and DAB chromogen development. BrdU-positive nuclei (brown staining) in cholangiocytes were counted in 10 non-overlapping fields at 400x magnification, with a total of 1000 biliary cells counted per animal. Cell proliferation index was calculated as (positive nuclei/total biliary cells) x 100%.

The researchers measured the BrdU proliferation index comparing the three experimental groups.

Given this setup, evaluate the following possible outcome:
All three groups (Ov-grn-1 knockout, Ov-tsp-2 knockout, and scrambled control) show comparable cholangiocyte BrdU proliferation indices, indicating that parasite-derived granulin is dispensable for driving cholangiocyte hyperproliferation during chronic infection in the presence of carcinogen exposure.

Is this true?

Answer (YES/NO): NO